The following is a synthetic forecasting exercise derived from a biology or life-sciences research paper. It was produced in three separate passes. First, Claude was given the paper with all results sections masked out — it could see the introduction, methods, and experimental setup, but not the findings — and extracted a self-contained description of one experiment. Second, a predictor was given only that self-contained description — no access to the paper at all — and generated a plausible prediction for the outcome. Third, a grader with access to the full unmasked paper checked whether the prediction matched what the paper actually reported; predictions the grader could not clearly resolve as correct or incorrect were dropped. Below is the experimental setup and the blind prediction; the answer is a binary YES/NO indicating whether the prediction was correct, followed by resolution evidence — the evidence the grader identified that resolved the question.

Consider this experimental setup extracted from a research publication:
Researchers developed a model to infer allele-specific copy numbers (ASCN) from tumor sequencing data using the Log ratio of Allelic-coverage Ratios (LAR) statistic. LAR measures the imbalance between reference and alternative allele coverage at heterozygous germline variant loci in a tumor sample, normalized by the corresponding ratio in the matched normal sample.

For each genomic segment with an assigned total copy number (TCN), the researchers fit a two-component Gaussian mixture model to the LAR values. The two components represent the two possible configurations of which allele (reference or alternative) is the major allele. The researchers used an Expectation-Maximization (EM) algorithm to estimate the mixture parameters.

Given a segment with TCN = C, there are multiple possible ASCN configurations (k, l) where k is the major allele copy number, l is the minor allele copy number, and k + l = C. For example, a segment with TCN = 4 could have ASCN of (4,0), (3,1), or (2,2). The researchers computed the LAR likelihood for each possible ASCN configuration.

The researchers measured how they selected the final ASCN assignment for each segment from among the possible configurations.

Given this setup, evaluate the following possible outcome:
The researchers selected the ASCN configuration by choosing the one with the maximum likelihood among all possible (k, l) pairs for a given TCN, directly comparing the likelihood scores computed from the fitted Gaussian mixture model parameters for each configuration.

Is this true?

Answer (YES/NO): YES